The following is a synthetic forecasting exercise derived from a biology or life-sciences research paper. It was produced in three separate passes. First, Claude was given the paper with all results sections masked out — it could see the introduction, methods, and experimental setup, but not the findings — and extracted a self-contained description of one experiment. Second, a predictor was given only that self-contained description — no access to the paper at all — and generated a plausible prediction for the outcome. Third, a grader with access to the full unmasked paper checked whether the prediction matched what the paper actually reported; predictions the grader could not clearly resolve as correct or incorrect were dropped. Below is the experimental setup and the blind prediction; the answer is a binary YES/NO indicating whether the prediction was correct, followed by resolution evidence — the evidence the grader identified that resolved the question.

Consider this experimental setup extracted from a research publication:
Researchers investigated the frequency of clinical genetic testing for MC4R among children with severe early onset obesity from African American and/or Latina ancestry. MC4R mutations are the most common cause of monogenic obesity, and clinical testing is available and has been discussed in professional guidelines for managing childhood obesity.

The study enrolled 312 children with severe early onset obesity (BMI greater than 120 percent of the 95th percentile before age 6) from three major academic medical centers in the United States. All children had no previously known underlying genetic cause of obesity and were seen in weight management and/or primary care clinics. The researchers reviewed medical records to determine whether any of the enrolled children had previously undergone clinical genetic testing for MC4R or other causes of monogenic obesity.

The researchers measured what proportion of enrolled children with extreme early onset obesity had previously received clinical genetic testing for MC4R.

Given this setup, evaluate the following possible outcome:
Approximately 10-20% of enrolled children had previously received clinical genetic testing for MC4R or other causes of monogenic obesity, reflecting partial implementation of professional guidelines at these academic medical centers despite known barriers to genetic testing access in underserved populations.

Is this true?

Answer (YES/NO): NO